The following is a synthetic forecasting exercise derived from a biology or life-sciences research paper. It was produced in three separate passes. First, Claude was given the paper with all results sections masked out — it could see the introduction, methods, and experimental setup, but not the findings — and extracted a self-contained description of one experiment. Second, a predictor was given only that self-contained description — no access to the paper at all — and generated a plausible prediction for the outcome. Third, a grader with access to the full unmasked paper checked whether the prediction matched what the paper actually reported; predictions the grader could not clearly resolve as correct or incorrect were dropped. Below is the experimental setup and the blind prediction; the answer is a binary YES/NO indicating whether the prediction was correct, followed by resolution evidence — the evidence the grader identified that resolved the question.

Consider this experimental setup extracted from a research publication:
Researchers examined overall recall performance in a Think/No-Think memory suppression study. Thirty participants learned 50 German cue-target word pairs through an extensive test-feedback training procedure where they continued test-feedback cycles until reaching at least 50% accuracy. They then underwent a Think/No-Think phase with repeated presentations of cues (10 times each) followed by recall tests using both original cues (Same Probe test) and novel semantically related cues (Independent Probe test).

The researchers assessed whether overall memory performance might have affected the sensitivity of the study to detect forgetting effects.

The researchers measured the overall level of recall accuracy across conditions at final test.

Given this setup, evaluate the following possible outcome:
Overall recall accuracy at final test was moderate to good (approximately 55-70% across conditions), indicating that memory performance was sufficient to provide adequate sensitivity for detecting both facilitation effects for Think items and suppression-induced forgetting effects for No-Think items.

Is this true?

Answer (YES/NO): NO